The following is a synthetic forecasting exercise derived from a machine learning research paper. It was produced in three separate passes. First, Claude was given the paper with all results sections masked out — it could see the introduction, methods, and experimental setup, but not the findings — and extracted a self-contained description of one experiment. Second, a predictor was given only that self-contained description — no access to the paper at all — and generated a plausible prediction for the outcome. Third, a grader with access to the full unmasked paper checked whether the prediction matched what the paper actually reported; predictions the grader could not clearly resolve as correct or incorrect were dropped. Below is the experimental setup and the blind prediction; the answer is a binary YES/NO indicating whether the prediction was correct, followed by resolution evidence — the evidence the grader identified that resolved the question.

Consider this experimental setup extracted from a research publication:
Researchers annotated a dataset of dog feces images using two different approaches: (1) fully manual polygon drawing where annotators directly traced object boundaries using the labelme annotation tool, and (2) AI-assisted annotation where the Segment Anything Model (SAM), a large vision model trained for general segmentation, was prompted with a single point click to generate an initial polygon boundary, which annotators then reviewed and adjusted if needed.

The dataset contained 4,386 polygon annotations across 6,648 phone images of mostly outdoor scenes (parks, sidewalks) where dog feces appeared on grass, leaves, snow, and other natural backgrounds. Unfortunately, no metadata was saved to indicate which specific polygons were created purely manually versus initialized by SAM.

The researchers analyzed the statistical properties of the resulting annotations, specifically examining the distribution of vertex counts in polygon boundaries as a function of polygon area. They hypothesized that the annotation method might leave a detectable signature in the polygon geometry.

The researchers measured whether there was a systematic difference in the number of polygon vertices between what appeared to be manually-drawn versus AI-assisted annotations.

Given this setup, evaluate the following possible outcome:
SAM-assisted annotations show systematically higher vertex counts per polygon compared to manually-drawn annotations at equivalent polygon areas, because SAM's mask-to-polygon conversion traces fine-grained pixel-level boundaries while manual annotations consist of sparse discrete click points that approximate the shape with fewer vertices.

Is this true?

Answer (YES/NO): YES